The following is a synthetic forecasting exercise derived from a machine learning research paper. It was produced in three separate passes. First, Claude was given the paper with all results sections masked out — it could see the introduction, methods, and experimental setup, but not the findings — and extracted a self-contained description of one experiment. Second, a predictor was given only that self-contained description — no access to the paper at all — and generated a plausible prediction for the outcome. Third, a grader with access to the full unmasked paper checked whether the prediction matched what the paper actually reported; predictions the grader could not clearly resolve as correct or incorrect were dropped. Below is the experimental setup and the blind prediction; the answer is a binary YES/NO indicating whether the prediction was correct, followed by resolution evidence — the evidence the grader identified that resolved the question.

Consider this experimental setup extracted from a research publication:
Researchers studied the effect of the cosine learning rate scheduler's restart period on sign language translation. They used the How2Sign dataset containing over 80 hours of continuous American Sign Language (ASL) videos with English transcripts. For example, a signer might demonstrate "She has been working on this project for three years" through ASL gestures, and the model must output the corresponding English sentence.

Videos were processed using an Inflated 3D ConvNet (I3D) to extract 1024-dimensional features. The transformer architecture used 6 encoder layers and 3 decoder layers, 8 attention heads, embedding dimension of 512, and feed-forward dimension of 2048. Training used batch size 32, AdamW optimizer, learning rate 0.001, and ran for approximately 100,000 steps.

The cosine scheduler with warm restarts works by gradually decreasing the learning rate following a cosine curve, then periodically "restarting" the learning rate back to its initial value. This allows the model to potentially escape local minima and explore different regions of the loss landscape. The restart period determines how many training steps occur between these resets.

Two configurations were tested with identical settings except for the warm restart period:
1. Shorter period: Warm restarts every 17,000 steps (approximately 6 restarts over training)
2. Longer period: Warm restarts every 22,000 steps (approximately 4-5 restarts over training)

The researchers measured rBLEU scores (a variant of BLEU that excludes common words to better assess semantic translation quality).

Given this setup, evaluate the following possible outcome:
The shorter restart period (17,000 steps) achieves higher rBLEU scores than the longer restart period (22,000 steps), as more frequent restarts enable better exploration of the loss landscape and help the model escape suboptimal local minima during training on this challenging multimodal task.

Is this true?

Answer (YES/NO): YES